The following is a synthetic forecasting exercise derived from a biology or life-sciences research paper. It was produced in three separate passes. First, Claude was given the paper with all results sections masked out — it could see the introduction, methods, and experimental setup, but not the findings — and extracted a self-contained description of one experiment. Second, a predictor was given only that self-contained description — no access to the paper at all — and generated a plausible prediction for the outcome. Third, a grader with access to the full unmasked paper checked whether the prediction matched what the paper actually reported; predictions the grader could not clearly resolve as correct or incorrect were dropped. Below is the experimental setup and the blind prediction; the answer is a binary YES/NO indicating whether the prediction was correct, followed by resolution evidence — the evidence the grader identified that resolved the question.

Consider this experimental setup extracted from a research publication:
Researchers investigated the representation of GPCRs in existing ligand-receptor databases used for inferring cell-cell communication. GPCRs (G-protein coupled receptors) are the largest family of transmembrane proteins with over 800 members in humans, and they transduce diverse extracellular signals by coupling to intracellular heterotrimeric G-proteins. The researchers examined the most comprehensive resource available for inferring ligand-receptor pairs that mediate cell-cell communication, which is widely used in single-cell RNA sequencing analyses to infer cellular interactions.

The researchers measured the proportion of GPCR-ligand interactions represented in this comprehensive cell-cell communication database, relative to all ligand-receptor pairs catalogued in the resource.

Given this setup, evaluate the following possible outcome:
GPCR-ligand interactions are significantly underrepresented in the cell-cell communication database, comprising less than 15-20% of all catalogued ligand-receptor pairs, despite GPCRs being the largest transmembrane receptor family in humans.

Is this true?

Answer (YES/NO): NO